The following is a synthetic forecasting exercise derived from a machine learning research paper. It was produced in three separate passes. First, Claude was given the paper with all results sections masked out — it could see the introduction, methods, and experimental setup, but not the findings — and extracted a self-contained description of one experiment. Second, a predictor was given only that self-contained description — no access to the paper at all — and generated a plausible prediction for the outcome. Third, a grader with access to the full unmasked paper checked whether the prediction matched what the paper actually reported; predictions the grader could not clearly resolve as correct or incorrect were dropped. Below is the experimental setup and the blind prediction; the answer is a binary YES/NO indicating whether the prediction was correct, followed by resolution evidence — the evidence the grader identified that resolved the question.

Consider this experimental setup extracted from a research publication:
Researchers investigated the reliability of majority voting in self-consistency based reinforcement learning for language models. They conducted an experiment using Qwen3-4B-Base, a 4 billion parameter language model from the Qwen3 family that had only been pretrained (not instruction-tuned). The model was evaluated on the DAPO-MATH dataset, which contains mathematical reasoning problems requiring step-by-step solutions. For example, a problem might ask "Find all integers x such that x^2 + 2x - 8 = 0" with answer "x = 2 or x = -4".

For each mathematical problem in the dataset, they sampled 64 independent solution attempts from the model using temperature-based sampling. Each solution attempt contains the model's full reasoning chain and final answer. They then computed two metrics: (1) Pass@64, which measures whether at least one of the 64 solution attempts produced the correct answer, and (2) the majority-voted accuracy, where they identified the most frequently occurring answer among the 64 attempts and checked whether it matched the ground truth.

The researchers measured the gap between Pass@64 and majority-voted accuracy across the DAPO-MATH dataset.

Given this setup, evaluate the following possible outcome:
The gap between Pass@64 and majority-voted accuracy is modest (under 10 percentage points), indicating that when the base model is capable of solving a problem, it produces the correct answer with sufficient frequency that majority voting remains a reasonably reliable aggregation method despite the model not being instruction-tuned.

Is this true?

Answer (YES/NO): NO